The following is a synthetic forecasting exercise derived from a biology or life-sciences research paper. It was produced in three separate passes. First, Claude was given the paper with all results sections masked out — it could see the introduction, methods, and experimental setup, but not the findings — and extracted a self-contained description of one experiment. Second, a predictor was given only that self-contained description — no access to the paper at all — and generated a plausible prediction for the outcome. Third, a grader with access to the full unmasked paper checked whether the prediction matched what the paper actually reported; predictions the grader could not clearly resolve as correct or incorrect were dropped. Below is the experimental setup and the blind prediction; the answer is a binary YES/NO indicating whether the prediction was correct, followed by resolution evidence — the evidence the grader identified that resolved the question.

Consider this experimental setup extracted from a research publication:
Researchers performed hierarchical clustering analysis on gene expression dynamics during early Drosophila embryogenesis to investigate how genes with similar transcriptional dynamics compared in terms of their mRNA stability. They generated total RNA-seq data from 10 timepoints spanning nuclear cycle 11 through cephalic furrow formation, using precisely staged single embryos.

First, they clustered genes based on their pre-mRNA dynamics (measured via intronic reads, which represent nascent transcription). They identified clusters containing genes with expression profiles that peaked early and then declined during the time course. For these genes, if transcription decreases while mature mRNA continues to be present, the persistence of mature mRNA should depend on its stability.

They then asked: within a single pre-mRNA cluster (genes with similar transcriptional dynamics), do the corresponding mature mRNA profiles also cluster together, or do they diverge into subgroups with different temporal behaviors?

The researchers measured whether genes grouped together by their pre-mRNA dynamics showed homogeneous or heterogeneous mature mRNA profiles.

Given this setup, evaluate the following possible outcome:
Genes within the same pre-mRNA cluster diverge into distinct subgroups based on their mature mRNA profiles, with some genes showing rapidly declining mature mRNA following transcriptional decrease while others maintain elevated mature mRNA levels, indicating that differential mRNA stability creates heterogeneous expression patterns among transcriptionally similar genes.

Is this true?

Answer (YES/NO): YES